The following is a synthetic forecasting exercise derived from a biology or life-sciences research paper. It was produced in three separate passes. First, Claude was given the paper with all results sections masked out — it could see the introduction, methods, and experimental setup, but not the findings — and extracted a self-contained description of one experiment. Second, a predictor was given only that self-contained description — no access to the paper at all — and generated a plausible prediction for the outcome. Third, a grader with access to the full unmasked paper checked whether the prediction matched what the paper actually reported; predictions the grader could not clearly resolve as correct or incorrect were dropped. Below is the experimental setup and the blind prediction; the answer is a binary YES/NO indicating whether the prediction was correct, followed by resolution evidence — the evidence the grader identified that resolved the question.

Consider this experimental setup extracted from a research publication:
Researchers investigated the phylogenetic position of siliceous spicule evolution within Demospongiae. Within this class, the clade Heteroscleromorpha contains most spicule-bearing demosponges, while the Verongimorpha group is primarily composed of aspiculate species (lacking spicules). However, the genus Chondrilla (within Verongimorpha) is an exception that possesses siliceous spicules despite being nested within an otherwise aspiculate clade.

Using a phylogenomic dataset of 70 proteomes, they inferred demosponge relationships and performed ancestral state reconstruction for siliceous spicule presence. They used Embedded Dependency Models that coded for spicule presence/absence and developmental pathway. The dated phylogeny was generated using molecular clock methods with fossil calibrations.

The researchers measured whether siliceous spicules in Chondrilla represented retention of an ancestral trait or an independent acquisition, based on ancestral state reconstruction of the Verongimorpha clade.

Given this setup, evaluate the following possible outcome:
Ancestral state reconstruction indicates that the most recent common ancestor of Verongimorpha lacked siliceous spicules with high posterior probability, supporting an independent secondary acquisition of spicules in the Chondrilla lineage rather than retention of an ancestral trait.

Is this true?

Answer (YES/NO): NO